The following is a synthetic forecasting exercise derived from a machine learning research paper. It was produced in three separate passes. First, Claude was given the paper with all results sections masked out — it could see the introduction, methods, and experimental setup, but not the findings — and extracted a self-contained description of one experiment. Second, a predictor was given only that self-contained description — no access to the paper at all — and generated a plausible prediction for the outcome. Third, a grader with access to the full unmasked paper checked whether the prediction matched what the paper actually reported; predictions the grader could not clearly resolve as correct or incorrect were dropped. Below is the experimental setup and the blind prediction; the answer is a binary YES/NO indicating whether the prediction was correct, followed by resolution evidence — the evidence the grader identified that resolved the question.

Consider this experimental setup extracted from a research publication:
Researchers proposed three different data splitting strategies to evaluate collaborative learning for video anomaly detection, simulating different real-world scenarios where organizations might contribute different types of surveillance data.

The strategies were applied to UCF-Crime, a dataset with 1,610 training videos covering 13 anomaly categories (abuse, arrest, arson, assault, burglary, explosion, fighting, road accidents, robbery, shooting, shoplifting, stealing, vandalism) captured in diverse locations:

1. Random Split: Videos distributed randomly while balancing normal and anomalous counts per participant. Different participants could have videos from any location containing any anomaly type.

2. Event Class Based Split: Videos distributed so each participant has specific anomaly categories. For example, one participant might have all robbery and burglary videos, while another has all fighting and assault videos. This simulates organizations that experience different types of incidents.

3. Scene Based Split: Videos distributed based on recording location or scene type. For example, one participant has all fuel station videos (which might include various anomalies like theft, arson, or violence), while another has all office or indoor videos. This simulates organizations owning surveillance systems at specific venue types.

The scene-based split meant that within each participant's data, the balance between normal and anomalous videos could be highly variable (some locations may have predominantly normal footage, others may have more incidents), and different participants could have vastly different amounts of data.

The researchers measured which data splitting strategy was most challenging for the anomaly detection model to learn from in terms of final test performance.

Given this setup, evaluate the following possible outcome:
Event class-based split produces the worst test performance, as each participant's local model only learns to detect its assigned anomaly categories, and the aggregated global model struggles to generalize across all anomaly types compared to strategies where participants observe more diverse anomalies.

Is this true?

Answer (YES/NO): NO